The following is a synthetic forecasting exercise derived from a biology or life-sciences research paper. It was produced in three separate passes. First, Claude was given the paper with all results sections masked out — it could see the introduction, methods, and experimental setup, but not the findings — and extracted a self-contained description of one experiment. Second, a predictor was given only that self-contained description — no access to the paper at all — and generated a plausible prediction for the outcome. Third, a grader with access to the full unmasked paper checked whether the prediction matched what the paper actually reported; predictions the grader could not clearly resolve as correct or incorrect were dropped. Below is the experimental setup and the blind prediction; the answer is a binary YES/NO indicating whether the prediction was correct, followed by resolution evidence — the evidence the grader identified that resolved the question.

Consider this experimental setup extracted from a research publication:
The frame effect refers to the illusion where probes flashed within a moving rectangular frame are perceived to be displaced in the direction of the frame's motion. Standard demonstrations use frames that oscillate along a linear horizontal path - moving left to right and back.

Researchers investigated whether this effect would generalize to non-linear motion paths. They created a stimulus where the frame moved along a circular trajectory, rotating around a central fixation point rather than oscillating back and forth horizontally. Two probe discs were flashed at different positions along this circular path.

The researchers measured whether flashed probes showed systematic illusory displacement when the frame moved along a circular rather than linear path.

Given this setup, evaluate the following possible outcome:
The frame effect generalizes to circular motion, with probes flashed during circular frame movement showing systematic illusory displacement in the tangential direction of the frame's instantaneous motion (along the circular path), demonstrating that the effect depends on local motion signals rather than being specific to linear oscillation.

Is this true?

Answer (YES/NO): NO